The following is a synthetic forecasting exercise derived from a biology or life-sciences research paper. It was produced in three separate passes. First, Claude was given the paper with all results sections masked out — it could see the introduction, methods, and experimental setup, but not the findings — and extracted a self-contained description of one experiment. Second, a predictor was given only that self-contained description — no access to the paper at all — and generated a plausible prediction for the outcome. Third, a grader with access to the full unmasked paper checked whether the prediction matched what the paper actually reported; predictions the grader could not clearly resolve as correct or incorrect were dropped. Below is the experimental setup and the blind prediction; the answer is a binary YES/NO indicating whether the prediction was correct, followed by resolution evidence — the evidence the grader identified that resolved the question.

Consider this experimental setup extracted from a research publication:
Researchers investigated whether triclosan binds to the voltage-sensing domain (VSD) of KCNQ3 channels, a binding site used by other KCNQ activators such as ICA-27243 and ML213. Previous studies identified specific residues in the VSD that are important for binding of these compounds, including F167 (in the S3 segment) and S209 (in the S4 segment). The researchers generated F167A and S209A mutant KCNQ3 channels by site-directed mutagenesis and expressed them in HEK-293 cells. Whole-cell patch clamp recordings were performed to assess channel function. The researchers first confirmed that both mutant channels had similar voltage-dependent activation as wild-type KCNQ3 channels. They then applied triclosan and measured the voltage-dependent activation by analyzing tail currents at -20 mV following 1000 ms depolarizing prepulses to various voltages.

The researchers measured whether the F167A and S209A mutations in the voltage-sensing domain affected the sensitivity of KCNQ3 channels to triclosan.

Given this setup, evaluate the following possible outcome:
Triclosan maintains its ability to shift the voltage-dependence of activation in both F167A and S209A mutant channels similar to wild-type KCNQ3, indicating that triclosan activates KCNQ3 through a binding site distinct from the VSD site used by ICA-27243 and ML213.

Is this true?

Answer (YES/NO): YES